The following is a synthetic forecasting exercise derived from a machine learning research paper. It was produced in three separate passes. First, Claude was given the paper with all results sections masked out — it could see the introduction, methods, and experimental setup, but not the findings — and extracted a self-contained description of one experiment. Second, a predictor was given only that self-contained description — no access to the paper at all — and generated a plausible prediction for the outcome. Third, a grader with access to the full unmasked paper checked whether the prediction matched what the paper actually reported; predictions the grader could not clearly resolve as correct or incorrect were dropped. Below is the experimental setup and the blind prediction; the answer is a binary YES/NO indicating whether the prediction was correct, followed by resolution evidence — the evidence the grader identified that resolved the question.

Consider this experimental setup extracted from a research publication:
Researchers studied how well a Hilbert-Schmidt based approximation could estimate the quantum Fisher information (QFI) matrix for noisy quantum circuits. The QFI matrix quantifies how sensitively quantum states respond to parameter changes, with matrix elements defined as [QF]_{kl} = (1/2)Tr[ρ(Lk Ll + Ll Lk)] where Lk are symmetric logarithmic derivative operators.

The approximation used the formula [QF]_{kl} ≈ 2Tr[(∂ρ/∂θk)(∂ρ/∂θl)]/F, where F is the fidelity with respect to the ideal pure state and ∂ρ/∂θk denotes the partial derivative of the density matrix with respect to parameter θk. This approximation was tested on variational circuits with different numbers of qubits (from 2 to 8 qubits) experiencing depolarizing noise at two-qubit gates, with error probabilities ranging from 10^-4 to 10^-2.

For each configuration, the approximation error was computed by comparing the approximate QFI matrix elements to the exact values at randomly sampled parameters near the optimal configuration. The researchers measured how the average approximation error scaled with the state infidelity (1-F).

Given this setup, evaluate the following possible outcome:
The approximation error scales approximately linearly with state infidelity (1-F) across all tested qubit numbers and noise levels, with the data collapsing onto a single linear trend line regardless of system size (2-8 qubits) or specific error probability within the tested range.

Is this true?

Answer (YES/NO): NO